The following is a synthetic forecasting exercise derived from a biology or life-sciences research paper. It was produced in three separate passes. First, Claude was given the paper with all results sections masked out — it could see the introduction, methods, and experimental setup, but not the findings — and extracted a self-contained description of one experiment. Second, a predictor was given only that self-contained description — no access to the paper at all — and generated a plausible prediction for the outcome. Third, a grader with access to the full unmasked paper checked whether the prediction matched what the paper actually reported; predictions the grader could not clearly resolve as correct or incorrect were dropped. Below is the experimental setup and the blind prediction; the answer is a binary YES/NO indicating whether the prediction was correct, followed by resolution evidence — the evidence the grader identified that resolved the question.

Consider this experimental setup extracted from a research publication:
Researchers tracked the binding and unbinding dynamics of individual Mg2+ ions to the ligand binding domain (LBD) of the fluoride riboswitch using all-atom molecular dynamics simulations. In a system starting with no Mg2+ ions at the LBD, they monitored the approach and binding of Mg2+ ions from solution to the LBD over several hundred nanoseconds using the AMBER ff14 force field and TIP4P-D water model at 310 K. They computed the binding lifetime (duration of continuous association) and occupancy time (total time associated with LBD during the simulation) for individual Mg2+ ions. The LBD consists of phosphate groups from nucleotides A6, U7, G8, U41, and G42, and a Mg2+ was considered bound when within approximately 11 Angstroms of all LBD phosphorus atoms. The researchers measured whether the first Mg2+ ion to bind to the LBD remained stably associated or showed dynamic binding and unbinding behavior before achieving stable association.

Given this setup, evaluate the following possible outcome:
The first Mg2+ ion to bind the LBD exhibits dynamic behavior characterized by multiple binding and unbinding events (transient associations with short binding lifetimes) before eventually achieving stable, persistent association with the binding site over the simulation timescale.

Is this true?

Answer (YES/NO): NO